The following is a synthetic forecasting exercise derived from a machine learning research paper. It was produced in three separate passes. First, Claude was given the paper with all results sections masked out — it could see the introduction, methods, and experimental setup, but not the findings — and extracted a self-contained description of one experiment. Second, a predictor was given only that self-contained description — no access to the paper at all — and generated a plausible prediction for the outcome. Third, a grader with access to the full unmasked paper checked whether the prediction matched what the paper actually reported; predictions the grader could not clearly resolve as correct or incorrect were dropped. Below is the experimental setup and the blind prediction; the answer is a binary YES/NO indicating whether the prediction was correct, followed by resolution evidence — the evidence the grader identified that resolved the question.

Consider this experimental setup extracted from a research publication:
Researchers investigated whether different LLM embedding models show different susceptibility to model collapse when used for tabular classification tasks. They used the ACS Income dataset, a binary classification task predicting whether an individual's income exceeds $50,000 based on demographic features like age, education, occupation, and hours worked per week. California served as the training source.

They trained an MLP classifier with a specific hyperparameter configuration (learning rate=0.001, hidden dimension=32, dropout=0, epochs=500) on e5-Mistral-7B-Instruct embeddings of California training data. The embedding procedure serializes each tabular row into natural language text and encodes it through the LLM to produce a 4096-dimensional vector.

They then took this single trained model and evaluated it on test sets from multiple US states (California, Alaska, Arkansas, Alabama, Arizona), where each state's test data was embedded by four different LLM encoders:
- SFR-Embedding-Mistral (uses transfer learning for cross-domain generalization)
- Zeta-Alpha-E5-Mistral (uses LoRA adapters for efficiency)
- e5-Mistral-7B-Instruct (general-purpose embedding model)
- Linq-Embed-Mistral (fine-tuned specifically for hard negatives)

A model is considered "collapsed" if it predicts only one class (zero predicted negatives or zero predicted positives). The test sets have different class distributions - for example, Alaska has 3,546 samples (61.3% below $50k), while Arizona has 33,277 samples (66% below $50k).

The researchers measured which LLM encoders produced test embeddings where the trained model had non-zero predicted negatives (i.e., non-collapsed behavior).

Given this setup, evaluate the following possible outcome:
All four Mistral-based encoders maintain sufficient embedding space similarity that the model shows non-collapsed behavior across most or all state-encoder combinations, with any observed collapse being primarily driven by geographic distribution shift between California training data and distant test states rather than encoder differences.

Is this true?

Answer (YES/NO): NO